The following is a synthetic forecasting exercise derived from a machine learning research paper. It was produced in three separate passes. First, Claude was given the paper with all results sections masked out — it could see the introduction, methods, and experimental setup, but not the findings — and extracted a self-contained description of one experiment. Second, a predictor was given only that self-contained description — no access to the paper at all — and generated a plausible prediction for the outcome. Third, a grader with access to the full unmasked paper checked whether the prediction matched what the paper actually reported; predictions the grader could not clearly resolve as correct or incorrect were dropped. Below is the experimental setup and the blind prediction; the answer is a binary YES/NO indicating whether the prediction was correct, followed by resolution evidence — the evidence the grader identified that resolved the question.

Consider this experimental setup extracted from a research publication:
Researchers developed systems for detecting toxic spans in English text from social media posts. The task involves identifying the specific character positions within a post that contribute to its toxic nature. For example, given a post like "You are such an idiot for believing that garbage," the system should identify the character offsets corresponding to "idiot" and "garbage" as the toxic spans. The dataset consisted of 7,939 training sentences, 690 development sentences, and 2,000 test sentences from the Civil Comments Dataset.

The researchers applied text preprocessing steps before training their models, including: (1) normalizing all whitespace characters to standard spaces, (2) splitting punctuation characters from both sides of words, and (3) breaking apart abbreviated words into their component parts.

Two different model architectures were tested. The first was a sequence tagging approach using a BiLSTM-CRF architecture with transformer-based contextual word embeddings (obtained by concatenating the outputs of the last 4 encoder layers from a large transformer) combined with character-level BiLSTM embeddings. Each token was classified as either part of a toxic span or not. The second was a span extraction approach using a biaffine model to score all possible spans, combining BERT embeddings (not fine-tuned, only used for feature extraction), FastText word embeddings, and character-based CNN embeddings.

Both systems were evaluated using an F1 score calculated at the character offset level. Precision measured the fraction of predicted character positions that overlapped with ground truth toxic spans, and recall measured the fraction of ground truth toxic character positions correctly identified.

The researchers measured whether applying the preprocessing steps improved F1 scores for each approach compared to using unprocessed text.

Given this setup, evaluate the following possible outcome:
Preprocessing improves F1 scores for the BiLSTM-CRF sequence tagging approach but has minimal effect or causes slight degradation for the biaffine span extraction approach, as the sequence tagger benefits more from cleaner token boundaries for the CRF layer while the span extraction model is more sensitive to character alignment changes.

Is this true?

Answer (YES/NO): NO